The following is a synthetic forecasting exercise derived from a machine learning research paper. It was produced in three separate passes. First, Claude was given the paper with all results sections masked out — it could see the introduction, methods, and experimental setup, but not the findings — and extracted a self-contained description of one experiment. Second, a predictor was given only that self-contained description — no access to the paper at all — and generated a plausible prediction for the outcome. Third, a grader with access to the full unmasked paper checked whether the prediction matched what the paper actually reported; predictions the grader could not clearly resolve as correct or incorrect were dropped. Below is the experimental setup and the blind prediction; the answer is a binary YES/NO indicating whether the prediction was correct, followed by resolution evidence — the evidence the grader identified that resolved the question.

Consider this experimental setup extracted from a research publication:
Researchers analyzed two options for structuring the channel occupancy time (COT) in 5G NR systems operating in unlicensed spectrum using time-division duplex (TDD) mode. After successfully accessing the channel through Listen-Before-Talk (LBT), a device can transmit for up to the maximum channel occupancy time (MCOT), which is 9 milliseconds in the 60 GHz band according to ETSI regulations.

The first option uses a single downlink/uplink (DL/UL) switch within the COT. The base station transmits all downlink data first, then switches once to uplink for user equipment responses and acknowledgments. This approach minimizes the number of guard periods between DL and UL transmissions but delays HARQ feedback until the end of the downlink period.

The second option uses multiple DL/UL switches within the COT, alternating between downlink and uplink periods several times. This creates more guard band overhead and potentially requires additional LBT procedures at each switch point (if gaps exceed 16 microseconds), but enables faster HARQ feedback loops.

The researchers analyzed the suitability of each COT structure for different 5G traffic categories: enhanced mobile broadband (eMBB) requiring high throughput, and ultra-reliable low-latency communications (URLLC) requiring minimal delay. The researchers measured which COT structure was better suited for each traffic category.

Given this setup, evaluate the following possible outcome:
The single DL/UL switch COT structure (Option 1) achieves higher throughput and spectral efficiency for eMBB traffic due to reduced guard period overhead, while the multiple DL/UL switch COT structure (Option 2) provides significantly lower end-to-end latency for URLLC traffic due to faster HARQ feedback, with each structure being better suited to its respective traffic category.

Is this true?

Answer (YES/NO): YES